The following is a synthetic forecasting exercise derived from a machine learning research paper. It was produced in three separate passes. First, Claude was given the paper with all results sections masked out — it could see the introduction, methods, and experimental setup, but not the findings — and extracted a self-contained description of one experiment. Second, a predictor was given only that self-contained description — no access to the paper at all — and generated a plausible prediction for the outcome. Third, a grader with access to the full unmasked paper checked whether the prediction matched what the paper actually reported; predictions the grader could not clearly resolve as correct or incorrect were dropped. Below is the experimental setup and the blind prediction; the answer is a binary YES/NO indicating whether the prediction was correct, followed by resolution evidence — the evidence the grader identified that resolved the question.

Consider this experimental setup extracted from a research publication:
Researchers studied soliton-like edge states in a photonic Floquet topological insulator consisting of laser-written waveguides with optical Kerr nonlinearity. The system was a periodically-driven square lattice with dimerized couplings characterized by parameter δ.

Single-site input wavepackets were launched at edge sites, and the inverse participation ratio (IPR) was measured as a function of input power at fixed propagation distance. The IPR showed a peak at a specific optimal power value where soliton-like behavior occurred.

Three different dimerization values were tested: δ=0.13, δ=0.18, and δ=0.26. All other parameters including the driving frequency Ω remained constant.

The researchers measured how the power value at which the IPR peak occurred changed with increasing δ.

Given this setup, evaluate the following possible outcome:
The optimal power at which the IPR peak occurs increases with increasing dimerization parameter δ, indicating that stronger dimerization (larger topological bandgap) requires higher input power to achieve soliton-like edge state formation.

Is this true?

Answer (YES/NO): NO